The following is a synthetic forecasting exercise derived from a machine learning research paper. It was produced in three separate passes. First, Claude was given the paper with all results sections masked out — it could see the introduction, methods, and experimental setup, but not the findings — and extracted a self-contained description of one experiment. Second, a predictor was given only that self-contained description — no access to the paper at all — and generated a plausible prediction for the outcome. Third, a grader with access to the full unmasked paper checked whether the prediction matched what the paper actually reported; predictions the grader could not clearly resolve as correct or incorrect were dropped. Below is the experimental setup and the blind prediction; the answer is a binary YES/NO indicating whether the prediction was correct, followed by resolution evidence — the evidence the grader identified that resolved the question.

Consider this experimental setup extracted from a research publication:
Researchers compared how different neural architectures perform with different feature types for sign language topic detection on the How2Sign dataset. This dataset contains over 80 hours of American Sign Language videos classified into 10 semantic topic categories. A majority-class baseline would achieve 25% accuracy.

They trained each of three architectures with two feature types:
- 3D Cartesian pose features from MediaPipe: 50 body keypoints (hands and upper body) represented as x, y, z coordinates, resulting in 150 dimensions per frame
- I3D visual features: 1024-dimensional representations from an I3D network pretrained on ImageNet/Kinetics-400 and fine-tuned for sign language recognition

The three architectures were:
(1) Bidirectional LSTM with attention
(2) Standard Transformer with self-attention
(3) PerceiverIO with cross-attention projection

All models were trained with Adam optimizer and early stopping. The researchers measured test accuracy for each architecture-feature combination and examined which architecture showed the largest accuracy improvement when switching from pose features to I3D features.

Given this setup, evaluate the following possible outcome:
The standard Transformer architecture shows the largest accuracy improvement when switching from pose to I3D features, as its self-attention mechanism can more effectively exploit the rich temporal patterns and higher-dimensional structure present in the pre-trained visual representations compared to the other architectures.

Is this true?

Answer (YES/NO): YES